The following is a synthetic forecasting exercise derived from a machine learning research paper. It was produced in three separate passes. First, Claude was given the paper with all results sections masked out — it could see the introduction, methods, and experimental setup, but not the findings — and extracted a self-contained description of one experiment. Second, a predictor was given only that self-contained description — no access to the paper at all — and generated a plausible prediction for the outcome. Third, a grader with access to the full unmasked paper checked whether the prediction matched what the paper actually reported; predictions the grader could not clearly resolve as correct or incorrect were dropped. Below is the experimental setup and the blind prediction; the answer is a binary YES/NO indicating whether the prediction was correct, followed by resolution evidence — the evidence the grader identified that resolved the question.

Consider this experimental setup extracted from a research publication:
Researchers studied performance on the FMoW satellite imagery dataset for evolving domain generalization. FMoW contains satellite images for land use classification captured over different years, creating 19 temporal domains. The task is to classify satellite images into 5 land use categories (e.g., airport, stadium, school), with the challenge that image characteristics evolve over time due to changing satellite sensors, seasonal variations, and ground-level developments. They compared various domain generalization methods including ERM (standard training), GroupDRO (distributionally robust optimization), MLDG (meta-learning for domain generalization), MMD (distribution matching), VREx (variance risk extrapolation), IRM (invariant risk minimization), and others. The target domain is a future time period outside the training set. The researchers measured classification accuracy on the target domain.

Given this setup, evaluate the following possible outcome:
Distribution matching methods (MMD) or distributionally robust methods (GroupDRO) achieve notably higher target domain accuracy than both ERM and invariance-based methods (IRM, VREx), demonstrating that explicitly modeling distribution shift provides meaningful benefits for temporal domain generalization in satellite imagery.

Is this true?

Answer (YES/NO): NO